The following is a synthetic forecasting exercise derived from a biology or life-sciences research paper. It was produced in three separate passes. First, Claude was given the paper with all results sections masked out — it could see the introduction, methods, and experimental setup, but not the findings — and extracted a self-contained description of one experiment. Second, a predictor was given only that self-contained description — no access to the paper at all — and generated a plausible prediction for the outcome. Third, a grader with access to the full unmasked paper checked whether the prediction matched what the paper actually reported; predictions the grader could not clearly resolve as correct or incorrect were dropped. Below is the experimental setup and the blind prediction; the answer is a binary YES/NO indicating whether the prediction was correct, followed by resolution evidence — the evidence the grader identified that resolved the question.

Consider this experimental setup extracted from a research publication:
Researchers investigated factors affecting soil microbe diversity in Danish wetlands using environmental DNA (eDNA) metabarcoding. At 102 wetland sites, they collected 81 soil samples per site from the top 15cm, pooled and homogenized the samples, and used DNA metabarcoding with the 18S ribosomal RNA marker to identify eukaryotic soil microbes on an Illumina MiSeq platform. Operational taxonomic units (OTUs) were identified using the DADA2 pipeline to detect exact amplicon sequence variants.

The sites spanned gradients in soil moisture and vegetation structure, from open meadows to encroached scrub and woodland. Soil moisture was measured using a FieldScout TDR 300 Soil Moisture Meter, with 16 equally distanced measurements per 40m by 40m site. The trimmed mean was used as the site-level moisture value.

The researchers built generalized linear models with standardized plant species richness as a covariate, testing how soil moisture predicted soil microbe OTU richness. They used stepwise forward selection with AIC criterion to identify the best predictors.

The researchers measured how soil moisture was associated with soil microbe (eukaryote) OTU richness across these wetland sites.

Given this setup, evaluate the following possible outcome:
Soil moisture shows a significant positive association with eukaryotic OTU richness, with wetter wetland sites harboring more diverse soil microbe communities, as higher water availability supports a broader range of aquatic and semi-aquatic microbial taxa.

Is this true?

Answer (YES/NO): NO